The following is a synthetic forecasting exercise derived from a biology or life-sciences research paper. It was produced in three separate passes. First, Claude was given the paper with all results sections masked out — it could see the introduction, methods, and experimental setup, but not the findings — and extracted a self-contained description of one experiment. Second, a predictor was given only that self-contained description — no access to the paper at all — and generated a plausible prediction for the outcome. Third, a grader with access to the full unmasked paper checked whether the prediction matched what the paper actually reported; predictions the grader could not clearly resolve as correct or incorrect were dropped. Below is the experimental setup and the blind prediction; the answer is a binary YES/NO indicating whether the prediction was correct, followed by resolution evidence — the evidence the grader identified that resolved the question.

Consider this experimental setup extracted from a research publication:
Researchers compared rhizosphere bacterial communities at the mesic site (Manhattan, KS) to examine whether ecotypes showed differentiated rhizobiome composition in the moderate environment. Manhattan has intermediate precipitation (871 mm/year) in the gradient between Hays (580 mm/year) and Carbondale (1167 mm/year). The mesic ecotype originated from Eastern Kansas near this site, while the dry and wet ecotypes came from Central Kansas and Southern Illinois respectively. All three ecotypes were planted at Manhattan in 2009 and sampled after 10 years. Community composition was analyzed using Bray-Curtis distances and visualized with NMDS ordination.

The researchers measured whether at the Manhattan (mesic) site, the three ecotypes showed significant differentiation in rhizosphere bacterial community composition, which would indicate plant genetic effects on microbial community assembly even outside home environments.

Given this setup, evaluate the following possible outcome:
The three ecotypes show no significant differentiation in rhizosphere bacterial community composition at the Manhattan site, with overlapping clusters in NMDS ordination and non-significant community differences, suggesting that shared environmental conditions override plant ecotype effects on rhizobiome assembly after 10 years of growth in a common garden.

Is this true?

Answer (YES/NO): NO